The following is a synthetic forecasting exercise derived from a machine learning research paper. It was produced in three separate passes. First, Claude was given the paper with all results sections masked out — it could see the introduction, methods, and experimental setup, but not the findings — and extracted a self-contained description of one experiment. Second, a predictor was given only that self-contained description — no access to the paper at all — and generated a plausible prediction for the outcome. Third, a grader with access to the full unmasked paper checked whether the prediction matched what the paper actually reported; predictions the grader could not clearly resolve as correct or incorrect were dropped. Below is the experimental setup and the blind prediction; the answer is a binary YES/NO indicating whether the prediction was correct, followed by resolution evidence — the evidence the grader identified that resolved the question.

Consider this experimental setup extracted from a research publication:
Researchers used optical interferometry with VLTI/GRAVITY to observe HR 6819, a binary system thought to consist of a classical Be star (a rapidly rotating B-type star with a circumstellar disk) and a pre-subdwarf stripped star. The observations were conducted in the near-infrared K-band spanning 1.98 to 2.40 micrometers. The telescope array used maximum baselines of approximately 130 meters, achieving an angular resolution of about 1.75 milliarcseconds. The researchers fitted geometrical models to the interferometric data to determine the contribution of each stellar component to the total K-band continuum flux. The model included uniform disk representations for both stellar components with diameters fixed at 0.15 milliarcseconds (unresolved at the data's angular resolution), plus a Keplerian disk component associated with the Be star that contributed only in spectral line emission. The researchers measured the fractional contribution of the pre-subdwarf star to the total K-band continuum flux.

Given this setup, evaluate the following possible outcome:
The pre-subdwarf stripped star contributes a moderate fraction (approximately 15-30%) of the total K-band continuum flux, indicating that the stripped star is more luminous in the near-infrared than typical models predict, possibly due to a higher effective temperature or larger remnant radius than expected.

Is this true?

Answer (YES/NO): NO